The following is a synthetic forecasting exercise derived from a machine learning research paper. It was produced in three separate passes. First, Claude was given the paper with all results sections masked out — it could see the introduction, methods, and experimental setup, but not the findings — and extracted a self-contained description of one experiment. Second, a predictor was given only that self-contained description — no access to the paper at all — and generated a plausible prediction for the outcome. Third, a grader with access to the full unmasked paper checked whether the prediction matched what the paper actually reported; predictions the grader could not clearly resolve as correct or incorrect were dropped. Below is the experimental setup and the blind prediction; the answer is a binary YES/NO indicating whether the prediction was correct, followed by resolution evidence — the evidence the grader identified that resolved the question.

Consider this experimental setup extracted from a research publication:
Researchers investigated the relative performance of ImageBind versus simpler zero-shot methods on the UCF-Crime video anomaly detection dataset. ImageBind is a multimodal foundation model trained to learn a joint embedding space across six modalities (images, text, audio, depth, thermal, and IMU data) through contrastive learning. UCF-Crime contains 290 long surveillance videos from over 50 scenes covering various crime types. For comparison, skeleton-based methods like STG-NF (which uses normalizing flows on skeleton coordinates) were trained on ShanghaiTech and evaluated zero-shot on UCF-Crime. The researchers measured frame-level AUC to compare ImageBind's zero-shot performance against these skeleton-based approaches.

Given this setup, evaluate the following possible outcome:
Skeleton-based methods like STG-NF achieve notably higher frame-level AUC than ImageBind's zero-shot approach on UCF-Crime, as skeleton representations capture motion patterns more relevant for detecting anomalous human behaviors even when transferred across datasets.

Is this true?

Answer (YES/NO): NO